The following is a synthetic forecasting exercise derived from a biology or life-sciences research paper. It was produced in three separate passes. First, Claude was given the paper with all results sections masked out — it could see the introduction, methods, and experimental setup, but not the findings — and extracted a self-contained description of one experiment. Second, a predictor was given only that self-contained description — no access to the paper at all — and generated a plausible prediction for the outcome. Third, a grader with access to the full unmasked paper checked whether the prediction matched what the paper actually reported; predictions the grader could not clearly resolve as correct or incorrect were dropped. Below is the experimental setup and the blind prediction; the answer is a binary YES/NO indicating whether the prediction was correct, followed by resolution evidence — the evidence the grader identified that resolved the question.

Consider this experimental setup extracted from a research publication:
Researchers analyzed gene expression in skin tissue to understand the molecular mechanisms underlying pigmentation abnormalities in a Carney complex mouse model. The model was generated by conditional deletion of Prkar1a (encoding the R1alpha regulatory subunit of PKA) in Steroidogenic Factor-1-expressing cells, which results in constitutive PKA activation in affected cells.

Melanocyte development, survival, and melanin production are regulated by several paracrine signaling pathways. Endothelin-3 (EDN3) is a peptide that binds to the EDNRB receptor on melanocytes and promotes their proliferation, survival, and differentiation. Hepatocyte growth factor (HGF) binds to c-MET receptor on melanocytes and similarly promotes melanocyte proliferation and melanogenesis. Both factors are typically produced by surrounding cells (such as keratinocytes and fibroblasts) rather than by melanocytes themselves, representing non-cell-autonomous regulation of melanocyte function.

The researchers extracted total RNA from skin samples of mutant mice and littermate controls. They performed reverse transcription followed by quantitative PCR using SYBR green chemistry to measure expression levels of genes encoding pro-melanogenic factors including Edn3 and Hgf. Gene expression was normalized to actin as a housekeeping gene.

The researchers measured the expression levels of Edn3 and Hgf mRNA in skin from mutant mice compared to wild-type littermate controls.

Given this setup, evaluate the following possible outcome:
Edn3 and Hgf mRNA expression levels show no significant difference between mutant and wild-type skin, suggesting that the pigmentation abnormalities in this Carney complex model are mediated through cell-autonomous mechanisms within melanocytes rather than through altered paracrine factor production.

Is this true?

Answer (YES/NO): NO